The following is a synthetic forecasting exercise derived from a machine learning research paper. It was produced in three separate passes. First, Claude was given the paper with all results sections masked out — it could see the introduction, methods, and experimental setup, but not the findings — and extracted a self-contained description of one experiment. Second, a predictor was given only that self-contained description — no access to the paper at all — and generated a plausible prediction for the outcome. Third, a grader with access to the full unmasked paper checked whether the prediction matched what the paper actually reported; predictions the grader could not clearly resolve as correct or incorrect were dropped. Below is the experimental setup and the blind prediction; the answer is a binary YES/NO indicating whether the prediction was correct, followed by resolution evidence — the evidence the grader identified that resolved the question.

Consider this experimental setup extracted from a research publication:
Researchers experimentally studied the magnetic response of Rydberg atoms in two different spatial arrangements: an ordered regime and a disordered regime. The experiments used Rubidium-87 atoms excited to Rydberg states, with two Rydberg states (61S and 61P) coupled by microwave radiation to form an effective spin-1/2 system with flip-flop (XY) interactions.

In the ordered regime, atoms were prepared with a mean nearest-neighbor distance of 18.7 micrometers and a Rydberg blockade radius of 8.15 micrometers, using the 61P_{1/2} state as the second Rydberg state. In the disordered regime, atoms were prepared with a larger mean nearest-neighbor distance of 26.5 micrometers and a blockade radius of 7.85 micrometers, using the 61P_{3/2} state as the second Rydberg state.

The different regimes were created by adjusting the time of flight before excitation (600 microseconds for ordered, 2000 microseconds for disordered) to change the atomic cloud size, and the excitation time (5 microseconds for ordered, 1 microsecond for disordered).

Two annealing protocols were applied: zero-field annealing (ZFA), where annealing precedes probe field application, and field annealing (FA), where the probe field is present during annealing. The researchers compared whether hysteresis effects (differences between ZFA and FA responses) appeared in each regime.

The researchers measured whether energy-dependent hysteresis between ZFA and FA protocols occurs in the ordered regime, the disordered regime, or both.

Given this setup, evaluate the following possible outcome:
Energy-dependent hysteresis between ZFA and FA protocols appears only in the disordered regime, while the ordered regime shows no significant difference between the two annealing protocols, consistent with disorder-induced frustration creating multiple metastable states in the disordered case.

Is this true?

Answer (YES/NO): NO